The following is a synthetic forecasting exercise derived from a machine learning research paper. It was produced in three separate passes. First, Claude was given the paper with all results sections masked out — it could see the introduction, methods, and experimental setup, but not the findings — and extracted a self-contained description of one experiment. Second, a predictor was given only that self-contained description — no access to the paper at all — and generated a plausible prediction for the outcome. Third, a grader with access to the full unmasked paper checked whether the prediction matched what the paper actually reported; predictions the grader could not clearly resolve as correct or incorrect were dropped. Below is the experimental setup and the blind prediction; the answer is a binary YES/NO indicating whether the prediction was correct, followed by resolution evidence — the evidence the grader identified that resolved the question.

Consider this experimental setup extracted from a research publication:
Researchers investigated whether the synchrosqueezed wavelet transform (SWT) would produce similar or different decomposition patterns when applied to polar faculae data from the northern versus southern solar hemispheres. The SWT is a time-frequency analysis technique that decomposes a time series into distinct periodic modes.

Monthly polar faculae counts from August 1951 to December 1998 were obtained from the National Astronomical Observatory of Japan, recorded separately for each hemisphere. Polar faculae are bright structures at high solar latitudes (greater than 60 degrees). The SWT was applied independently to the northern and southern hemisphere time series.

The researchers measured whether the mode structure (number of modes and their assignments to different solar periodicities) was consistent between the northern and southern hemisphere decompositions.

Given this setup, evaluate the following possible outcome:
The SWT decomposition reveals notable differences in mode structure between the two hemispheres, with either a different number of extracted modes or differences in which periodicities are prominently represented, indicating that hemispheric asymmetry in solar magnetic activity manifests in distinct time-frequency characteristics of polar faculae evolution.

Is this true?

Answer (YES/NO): NO